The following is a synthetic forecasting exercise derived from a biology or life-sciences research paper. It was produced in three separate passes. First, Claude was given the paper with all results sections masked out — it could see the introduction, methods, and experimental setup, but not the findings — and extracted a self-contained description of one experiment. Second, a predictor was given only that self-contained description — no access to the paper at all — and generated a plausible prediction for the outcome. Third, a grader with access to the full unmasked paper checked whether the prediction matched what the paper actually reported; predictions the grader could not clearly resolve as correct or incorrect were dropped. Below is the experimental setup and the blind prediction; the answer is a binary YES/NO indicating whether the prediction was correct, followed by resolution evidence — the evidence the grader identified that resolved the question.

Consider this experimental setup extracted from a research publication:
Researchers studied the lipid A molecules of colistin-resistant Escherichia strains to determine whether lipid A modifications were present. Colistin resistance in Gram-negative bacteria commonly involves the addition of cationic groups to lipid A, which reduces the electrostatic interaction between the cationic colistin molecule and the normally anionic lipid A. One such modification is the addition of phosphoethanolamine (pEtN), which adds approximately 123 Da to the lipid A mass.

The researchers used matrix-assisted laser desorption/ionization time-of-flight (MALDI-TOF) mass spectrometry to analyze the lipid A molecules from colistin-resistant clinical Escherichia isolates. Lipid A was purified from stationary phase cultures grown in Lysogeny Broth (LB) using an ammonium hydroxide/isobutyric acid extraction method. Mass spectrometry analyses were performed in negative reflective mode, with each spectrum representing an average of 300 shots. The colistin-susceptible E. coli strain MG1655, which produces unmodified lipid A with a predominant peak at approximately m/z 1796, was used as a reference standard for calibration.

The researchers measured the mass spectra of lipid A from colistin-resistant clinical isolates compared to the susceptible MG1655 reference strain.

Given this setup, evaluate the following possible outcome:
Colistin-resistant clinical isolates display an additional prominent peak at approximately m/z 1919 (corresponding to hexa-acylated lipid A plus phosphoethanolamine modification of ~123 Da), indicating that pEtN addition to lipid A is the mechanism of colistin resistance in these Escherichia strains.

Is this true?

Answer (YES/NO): YES